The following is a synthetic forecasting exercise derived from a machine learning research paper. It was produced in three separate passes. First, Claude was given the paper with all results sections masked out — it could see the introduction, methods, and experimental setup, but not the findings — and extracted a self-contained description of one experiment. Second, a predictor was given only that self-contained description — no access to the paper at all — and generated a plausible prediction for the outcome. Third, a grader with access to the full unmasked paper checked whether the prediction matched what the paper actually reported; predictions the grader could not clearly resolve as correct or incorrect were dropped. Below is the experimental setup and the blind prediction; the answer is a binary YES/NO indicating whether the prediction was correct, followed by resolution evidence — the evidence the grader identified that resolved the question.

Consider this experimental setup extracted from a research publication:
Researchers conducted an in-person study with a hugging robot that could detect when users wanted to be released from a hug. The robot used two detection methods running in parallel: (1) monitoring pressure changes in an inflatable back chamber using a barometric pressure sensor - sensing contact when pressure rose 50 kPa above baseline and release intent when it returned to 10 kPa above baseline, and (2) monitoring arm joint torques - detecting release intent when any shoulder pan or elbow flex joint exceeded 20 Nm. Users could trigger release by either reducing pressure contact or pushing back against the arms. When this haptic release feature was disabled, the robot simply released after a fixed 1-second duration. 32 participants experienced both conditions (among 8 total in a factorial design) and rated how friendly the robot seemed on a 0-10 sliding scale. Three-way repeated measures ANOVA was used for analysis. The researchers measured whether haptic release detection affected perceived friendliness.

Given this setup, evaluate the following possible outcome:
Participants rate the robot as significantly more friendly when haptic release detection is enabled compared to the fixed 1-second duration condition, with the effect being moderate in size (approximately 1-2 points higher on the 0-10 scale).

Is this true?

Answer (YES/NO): NO